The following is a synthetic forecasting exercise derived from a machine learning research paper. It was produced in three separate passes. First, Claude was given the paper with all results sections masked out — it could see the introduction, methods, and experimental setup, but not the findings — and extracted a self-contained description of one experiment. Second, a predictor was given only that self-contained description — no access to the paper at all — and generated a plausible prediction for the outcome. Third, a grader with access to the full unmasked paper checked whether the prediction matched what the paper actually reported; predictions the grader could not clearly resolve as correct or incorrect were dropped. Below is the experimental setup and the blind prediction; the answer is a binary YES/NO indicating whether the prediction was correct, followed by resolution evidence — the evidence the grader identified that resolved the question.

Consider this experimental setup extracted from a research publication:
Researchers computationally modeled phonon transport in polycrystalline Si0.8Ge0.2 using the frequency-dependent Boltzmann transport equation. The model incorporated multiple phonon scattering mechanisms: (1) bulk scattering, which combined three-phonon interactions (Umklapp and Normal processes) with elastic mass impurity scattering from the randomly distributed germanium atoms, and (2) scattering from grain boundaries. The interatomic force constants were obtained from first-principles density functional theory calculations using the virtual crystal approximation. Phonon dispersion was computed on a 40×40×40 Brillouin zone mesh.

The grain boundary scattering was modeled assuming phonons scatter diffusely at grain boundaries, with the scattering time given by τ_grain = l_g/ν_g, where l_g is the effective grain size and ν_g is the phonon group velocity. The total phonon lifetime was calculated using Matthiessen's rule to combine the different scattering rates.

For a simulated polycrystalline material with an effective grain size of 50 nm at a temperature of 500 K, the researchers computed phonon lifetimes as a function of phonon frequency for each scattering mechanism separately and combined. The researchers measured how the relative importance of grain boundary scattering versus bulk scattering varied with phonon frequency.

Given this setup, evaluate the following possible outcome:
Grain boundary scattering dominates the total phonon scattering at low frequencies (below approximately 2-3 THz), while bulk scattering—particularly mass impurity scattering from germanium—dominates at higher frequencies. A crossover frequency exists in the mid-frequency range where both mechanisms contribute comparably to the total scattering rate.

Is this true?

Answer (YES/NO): YES